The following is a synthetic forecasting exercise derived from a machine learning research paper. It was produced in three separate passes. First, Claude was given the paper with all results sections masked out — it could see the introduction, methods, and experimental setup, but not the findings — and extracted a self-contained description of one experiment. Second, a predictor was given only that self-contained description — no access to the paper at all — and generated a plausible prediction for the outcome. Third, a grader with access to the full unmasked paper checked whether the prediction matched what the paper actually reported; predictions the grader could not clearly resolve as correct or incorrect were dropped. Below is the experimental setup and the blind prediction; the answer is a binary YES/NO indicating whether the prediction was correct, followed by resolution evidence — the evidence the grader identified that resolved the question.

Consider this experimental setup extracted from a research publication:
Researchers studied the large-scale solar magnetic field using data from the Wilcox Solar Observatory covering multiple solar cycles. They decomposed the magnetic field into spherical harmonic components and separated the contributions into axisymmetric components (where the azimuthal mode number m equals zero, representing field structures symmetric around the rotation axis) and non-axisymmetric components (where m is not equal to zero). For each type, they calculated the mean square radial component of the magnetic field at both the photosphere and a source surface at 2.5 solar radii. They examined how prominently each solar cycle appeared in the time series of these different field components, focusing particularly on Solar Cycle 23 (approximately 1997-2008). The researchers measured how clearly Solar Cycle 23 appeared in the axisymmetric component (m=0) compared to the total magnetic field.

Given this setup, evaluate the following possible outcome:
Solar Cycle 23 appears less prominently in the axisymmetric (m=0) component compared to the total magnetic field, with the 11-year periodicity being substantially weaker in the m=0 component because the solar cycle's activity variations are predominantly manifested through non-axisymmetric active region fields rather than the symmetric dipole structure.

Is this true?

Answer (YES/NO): NO